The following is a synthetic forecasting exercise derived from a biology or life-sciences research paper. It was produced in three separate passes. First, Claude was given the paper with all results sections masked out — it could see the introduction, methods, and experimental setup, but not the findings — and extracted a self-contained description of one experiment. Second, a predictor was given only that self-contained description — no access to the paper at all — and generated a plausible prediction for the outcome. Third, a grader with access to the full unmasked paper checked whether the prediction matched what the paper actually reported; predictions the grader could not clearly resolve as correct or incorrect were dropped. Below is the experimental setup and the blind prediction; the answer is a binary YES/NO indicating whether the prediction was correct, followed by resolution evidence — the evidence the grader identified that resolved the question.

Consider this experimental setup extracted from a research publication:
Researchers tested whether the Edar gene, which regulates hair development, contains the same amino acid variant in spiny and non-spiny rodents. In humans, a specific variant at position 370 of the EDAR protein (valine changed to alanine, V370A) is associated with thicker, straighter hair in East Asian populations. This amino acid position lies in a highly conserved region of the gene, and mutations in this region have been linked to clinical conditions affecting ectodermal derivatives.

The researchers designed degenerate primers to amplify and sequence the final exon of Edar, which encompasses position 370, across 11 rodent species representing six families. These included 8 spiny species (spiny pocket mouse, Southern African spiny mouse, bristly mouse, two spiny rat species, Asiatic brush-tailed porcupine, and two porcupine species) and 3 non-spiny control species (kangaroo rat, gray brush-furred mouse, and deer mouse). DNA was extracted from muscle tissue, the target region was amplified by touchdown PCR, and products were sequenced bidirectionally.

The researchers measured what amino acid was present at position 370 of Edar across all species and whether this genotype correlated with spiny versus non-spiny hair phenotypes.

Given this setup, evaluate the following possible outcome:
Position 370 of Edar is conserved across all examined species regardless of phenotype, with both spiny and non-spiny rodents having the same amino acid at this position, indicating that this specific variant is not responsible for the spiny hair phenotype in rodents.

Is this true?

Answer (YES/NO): NO